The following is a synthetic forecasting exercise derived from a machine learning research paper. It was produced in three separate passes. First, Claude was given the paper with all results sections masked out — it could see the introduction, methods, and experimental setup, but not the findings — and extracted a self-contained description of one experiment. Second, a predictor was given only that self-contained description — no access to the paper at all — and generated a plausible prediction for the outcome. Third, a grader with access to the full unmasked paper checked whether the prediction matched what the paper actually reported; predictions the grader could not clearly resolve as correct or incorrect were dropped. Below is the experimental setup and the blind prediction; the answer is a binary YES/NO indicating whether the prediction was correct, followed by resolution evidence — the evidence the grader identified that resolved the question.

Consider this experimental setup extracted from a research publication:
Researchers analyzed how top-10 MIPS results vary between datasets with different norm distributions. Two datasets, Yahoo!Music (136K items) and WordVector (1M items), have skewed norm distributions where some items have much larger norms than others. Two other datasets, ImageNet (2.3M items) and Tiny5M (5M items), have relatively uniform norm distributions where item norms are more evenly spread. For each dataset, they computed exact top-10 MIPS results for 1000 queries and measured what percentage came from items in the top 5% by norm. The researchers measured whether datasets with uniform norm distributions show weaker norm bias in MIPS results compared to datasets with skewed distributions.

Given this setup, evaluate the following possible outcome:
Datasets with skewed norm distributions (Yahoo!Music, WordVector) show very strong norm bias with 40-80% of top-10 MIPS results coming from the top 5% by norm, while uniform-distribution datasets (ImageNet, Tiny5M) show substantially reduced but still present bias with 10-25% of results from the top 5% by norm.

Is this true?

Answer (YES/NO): NO